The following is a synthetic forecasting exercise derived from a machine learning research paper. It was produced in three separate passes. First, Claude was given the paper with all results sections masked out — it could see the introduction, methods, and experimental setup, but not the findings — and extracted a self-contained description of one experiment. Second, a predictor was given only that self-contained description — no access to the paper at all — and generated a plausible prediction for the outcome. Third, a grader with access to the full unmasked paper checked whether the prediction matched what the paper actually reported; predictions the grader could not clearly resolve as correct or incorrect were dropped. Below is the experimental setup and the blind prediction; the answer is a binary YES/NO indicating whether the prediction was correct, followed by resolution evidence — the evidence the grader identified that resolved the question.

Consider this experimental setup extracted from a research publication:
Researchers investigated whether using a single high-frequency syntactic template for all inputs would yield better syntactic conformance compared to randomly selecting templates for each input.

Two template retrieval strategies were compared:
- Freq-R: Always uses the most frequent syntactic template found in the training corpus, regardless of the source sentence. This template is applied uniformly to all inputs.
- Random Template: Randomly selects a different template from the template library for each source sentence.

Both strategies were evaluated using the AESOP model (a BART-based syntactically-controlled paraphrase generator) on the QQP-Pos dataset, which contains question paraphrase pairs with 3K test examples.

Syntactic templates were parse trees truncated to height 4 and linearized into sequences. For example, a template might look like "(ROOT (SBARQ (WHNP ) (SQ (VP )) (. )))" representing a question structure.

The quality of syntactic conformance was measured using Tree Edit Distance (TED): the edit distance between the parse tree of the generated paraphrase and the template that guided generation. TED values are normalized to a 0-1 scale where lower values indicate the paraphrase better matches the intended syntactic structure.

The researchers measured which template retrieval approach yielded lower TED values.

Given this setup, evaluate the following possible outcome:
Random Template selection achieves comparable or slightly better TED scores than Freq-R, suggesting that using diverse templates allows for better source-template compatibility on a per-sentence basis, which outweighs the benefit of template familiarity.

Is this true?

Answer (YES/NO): NO